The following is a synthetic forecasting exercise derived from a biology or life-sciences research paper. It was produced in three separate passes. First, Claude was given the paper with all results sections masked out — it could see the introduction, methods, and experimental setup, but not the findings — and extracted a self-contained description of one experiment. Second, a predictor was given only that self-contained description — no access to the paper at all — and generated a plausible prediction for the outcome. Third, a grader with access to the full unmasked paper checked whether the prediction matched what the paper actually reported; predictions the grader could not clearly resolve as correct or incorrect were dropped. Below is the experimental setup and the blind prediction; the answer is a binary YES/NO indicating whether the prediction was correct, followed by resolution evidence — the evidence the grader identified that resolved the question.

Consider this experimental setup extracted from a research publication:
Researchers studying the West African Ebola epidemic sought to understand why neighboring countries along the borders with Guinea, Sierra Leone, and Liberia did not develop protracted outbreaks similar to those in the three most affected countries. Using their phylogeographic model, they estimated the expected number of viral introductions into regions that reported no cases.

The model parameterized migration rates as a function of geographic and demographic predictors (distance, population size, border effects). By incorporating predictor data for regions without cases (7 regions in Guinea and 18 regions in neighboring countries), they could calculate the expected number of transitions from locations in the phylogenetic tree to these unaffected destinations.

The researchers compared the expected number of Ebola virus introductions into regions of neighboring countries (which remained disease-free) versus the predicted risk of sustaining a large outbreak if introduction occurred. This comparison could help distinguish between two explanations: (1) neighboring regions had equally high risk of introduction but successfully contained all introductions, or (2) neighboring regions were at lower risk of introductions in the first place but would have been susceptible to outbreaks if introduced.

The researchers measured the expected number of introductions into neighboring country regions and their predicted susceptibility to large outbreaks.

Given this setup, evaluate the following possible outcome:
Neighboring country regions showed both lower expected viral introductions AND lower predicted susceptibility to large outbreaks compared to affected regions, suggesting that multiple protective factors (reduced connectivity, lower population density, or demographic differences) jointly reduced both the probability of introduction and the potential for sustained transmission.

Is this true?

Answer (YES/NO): NO